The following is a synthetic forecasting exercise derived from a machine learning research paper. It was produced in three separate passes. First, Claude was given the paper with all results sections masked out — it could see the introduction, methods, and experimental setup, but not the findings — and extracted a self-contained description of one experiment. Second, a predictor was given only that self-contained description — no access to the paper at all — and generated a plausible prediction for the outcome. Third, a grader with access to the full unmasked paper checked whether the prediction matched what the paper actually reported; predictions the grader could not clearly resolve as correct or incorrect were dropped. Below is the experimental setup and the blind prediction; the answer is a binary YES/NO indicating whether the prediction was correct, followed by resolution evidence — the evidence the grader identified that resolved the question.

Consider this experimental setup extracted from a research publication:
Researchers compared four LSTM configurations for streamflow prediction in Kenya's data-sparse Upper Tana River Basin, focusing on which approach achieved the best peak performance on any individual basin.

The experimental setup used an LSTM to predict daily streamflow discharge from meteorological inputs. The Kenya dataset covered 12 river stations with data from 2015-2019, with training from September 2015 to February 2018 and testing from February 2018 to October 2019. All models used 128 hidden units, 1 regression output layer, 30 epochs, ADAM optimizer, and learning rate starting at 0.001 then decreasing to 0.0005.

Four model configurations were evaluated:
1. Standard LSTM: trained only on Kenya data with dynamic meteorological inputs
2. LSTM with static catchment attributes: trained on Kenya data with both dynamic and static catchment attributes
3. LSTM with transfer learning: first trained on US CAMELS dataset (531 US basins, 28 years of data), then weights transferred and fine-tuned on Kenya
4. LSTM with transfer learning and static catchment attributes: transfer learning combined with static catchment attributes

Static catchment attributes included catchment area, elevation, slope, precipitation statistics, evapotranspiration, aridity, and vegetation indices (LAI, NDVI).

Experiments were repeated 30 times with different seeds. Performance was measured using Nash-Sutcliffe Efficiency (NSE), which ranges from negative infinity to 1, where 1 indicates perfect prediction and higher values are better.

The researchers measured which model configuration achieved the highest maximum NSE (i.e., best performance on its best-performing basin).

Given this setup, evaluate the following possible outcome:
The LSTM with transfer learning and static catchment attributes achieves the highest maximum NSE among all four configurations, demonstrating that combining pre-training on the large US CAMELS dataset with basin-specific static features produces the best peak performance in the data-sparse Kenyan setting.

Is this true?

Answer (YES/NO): YES